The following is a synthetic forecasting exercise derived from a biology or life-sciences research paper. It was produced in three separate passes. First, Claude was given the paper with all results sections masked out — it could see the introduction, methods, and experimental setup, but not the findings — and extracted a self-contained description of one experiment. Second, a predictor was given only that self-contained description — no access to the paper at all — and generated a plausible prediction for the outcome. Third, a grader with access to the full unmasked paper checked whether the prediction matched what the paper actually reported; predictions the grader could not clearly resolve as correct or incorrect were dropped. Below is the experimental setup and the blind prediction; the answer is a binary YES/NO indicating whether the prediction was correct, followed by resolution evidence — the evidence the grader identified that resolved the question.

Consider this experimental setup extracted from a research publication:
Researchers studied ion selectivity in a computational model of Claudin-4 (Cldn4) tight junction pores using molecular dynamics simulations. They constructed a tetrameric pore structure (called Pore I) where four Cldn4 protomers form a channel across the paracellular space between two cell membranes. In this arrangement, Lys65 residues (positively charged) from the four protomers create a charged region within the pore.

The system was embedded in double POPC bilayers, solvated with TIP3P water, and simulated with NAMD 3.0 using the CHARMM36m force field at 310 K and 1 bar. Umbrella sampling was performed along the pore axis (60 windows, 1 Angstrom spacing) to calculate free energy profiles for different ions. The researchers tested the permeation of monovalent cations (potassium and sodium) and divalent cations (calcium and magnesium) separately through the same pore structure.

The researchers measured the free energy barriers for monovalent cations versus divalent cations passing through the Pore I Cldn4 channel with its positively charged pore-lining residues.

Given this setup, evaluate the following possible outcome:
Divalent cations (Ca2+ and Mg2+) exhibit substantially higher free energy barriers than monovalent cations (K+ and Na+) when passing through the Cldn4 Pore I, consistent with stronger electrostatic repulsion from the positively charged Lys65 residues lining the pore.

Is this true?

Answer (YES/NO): YES